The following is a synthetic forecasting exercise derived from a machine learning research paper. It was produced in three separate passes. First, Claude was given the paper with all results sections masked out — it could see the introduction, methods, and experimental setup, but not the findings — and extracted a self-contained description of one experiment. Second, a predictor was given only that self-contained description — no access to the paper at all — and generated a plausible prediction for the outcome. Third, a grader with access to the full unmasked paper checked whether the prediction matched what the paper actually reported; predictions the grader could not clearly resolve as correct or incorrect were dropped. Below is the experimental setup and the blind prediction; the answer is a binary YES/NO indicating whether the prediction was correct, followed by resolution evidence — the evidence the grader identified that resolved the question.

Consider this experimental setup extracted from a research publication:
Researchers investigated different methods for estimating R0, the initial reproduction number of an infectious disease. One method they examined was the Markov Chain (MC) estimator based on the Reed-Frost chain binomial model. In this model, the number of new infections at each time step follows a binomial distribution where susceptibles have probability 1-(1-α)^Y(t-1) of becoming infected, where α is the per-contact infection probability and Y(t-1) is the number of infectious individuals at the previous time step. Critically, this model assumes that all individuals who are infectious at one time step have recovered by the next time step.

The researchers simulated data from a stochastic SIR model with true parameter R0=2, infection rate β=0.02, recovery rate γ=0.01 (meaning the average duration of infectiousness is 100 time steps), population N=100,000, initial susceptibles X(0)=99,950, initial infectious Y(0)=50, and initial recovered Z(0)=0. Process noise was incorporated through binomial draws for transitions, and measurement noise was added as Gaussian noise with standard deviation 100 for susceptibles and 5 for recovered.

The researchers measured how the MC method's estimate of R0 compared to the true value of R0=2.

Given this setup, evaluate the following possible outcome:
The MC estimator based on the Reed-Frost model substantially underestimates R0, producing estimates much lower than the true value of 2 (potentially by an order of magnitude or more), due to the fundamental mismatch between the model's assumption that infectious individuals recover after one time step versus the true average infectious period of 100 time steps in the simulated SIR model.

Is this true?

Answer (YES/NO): NO